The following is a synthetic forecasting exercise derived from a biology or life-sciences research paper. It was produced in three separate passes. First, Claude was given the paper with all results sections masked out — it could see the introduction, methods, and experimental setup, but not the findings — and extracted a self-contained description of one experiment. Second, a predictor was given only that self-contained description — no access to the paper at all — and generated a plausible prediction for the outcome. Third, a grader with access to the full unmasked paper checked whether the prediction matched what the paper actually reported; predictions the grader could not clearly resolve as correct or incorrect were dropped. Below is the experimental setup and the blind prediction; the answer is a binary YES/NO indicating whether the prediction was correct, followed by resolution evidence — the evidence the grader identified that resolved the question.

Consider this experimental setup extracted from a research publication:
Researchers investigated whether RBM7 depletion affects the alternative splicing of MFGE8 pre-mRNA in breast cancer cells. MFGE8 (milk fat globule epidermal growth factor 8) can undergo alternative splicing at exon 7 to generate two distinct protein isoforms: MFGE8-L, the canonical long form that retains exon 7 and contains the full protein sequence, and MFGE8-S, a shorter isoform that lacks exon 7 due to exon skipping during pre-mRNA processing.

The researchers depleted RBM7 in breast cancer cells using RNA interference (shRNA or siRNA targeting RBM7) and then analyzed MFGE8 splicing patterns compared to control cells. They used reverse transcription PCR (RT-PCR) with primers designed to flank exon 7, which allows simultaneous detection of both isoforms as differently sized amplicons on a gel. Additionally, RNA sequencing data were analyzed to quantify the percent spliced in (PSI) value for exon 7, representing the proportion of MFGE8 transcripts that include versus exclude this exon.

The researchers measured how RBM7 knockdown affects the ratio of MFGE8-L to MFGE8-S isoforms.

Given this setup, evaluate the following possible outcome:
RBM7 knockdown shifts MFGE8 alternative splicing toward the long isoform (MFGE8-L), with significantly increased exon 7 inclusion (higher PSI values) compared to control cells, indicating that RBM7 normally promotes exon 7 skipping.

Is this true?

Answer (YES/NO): NO